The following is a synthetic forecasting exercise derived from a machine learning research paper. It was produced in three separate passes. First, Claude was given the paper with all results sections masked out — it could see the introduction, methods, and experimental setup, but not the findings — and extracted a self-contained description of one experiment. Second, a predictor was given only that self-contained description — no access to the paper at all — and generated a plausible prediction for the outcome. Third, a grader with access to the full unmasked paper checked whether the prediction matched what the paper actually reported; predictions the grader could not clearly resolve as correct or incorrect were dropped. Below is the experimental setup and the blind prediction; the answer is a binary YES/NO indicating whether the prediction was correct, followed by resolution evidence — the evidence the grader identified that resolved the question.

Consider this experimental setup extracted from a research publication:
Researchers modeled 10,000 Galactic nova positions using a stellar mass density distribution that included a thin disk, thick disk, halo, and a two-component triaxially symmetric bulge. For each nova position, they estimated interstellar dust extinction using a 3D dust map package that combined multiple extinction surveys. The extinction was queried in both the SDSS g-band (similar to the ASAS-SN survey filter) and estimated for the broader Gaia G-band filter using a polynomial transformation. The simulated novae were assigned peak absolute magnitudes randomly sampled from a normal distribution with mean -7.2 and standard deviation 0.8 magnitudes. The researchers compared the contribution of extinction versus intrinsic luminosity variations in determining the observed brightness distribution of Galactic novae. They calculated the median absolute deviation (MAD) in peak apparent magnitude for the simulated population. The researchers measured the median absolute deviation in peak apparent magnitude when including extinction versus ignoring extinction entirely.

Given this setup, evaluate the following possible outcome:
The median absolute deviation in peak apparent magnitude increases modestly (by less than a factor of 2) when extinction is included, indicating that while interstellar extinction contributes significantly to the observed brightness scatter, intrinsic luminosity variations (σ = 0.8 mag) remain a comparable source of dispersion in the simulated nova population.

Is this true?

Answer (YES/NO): NO